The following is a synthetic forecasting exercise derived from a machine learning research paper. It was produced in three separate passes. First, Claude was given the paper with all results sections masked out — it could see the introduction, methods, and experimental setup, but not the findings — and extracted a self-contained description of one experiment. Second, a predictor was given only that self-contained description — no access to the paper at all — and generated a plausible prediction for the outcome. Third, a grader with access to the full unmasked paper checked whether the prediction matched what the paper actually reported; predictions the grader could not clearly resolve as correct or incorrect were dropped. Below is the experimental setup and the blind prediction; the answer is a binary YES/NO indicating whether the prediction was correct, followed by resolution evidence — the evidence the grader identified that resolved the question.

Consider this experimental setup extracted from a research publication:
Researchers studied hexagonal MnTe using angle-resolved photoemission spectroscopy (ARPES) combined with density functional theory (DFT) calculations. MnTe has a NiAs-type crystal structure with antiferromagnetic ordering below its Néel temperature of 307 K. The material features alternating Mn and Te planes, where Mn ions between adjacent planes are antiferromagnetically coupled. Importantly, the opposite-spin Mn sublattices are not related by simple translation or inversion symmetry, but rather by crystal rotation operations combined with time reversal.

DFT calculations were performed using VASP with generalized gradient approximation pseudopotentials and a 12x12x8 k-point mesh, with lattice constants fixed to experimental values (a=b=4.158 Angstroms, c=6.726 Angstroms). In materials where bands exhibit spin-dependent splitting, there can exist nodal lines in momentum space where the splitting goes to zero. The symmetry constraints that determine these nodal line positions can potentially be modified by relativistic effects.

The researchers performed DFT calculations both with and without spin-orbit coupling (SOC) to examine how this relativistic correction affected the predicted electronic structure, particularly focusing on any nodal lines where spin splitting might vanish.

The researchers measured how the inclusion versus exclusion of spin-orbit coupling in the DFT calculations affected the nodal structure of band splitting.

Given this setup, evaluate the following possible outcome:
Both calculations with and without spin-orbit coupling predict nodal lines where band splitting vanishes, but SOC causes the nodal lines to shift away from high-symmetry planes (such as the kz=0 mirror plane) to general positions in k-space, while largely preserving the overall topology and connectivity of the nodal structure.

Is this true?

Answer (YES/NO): NO